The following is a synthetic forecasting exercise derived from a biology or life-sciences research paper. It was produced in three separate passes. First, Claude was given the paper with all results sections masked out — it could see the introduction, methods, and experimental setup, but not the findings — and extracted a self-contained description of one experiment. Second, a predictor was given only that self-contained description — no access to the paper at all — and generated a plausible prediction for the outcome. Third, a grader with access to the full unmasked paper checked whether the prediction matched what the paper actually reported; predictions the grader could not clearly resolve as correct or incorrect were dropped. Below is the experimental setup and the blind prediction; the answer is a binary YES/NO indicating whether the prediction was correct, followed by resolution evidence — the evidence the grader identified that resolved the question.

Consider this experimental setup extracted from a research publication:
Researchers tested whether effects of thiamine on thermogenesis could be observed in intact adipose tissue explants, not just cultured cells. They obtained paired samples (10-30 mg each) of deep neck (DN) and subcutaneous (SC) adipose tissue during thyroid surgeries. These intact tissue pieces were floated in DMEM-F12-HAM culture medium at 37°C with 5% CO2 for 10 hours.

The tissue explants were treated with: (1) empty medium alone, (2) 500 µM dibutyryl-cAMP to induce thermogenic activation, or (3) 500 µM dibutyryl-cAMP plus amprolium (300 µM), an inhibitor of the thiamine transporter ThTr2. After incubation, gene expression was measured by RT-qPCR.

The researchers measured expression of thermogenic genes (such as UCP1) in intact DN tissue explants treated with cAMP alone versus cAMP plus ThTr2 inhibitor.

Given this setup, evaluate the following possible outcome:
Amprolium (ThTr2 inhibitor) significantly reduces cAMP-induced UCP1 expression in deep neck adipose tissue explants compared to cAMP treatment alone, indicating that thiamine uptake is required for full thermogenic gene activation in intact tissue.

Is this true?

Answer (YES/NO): YES